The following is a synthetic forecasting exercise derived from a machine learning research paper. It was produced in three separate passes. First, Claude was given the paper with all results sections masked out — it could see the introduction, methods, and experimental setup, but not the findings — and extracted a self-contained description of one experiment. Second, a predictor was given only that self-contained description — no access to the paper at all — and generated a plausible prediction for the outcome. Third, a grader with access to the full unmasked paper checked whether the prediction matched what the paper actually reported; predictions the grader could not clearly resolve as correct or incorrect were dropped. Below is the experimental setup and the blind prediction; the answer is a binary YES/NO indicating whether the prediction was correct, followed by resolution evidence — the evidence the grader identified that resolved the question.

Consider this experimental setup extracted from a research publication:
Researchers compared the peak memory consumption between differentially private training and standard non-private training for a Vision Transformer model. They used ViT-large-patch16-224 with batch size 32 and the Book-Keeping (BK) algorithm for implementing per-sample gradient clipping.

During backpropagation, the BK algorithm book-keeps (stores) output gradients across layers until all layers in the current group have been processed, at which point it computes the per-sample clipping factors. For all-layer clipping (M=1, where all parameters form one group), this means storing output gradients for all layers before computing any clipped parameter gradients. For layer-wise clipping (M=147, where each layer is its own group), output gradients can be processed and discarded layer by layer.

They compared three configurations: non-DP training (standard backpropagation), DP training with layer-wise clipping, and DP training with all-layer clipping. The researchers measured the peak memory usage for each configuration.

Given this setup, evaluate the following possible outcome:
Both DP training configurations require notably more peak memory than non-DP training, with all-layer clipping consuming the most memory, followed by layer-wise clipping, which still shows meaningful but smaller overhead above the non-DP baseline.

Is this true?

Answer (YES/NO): NO